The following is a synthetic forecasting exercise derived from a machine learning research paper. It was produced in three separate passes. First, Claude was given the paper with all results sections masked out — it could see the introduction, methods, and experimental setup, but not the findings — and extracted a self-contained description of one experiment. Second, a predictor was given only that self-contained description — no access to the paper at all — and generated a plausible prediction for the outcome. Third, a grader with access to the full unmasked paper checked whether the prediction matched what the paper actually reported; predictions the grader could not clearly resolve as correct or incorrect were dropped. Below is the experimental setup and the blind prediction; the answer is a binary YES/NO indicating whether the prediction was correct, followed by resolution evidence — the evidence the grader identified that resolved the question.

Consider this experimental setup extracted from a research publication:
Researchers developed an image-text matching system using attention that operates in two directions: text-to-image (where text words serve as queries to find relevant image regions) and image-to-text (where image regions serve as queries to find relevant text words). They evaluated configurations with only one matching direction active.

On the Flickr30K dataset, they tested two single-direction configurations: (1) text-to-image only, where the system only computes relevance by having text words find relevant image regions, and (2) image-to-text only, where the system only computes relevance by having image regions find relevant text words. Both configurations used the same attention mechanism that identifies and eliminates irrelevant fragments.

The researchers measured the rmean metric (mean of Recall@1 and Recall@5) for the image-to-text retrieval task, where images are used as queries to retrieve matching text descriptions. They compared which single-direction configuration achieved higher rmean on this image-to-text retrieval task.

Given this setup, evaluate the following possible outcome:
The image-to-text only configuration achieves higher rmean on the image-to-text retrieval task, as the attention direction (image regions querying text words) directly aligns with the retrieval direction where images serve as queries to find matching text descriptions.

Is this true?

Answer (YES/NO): NO